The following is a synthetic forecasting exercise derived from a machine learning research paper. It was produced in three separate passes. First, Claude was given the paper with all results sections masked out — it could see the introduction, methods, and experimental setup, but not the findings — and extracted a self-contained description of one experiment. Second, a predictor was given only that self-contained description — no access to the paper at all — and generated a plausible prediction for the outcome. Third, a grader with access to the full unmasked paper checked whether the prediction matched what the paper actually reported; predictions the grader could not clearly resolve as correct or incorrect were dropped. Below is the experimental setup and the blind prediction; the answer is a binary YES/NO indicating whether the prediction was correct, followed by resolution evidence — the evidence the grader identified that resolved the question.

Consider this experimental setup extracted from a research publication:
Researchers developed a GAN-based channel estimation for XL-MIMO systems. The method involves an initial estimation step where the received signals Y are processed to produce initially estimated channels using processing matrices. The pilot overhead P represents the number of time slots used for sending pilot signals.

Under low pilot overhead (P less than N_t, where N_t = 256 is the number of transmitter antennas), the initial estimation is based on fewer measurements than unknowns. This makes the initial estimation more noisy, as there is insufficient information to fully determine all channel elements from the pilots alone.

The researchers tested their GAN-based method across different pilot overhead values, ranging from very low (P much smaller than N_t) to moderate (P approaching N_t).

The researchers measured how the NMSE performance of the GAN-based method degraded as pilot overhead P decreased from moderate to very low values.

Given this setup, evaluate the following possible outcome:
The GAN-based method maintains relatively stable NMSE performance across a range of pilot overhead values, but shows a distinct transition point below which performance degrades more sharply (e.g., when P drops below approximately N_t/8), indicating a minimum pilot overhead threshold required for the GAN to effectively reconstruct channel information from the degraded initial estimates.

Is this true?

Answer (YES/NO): NO